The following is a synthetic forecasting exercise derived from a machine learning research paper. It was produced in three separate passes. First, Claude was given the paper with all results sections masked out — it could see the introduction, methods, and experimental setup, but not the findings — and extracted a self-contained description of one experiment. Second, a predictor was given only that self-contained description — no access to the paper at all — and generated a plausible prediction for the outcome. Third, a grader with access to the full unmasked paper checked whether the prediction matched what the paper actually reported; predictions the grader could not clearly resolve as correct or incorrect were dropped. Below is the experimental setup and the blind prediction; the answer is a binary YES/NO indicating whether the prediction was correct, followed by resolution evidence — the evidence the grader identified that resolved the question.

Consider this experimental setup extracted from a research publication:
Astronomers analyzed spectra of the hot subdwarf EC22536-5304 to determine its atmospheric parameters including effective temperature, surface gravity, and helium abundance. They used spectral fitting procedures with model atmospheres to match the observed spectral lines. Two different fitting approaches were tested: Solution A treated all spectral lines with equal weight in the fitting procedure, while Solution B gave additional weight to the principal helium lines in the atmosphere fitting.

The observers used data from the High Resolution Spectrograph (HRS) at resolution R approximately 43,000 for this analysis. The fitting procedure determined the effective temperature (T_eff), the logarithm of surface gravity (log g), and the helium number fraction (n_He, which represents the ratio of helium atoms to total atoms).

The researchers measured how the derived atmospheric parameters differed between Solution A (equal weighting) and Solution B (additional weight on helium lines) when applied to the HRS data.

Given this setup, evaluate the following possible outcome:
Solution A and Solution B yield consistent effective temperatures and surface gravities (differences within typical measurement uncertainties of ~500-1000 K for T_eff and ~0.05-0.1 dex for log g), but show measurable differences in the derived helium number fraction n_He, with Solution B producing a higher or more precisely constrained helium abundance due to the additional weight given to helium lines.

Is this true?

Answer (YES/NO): NO